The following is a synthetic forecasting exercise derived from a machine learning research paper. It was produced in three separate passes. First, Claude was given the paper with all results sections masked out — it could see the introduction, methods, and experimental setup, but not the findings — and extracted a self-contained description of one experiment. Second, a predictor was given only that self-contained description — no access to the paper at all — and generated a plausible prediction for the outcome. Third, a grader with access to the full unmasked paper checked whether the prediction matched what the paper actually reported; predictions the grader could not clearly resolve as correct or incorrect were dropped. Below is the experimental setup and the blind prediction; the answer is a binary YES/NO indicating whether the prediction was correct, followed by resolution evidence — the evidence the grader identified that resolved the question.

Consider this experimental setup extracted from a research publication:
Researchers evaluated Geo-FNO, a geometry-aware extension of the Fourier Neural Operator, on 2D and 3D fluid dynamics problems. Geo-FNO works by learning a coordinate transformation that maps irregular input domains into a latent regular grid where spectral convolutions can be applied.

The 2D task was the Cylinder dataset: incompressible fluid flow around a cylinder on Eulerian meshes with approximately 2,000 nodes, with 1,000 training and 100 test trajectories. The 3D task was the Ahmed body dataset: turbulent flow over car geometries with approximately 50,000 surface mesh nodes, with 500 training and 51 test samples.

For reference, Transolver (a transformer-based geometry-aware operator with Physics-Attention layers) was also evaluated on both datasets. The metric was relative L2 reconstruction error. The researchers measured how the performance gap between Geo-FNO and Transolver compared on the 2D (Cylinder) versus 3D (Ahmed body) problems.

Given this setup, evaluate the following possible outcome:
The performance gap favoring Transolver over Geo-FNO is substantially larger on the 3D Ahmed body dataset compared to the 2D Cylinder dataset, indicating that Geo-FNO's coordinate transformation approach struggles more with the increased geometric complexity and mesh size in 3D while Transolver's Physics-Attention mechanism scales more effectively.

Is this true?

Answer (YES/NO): YES